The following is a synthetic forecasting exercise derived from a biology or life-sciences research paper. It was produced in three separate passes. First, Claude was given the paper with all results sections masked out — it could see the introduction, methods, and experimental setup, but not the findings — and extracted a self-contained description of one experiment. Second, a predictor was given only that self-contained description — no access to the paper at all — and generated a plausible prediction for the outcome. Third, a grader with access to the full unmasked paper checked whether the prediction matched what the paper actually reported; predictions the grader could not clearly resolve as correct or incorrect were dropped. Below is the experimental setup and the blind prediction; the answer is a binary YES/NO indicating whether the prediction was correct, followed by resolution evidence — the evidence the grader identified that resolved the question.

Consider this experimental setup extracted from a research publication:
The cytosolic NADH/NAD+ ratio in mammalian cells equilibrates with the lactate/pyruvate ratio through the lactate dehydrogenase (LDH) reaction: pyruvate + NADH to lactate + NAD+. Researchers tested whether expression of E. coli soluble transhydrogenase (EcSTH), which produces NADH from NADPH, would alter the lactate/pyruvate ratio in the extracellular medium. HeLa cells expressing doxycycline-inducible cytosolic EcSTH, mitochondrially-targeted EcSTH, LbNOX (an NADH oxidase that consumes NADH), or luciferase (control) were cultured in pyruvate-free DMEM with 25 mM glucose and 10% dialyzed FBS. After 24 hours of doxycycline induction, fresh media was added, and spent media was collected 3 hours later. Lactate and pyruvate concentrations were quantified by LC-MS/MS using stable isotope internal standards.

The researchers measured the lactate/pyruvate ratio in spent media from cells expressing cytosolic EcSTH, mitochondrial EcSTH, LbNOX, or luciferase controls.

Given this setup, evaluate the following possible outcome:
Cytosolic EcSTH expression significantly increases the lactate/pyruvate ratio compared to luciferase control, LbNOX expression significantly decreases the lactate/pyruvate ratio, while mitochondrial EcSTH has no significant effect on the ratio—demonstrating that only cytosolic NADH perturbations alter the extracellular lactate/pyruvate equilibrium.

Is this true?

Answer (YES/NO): NO